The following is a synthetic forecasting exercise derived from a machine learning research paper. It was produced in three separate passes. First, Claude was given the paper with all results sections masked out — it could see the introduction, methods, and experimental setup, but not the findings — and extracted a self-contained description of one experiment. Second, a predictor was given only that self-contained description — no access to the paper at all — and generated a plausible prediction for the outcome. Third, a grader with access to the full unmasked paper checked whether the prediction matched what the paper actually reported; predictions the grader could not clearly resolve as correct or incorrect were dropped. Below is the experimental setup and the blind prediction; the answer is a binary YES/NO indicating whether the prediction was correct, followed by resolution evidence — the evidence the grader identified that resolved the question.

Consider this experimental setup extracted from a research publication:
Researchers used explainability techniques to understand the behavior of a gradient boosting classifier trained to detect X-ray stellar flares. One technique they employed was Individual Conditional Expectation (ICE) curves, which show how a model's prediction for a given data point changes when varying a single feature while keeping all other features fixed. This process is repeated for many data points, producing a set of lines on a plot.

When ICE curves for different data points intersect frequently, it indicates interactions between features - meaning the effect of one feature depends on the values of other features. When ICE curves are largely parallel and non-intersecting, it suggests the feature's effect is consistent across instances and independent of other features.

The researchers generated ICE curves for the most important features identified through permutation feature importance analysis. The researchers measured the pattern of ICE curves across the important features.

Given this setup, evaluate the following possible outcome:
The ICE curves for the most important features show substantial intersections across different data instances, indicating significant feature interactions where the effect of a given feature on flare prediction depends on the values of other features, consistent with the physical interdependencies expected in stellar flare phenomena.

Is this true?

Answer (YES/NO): NO